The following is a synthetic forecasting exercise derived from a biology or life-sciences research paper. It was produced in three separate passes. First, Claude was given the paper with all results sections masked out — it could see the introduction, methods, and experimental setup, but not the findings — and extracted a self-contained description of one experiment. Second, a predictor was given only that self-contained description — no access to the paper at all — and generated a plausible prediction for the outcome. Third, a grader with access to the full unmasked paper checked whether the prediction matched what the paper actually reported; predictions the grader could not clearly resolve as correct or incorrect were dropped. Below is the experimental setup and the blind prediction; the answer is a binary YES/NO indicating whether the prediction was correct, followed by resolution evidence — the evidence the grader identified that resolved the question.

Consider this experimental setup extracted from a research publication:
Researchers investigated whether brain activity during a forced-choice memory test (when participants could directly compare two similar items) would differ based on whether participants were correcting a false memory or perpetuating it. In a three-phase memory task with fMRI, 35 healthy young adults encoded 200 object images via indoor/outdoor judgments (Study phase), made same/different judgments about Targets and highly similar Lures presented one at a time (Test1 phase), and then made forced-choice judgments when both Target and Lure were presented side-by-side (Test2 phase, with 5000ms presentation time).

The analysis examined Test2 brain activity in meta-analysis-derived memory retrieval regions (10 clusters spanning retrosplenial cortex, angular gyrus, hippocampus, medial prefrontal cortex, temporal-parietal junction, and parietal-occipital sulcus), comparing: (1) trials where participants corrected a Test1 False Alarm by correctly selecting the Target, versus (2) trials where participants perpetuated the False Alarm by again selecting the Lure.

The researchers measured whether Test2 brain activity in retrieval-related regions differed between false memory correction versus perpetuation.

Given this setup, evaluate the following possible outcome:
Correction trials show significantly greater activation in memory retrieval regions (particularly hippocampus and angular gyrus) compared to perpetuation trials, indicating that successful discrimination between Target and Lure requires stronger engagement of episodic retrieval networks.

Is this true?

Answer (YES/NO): NO